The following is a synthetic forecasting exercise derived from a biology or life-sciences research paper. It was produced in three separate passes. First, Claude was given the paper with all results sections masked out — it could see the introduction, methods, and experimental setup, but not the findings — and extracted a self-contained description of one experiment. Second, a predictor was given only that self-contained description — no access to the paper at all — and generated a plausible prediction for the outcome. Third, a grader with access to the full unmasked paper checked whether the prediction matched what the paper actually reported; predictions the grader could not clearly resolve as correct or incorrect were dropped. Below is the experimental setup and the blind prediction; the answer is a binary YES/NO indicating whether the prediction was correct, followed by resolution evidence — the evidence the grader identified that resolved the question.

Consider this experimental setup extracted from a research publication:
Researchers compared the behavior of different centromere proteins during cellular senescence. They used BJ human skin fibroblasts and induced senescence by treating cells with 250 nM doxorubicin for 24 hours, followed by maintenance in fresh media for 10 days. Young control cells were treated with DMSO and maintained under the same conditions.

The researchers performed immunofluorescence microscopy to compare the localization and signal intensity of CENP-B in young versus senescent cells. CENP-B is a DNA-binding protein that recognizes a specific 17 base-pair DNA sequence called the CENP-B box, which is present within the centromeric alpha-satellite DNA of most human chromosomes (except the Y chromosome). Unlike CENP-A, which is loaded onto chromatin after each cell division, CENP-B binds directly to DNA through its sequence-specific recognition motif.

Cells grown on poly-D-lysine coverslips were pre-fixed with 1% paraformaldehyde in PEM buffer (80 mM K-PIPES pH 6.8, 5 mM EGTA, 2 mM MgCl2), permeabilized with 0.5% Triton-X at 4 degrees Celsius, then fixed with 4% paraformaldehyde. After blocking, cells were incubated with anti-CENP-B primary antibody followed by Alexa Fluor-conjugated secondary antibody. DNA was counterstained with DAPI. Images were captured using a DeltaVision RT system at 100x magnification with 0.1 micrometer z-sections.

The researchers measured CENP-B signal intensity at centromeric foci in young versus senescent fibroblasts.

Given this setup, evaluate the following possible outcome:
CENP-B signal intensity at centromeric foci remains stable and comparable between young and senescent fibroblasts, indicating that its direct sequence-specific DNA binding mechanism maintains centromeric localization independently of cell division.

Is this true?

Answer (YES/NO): YES